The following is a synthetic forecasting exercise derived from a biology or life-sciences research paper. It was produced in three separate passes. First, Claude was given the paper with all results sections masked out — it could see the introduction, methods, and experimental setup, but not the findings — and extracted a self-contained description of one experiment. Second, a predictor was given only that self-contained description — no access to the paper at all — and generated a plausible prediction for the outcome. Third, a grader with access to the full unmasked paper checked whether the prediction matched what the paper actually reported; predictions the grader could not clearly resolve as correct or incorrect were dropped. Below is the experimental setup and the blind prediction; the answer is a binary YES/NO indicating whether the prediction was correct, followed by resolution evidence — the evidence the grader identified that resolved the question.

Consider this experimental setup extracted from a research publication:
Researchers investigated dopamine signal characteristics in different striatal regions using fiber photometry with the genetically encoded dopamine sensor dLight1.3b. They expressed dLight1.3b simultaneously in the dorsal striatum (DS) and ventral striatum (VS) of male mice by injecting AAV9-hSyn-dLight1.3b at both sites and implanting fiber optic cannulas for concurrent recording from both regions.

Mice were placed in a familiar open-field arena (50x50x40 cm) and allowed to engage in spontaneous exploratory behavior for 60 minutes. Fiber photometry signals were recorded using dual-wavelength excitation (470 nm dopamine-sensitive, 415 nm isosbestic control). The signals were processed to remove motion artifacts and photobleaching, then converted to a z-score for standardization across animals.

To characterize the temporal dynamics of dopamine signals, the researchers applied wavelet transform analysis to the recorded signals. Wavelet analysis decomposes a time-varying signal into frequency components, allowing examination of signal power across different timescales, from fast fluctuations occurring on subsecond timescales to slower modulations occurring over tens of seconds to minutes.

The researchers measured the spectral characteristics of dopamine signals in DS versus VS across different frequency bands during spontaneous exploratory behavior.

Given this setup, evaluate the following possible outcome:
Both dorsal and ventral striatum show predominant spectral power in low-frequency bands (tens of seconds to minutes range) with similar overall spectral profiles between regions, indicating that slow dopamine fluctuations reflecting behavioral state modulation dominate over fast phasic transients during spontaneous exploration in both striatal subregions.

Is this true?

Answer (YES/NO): NO